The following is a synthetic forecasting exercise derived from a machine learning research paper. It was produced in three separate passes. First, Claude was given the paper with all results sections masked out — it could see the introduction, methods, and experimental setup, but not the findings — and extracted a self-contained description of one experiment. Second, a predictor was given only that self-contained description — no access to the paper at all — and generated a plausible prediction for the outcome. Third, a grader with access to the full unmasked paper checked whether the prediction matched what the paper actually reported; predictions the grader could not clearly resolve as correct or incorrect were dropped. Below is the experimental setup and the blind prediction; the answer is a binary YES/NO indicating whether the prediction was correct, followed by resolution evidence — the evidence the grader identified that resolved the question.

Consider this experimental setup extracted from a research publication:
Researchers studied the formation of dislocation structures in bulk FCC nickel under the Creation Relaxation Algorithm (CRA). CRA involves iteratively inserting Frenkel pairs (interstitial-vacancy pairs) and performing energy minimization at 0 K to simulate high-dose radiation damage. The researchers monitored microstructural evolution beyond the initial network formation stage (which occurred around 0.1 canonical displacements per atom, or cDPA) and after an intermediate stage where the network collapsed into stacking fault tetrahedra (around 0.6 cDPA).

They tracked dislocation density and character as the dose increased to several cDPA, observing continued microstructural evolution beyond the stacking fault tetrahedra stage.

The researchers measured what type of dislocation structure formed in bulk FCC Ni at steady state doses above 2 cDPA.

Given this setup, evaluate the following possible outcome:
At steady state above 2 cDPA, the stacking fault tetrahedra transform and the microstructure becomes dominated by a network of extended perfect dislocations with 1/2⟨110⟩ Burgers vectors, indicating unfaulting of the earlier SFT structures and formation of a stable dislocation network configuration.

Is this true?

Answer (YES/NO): NO